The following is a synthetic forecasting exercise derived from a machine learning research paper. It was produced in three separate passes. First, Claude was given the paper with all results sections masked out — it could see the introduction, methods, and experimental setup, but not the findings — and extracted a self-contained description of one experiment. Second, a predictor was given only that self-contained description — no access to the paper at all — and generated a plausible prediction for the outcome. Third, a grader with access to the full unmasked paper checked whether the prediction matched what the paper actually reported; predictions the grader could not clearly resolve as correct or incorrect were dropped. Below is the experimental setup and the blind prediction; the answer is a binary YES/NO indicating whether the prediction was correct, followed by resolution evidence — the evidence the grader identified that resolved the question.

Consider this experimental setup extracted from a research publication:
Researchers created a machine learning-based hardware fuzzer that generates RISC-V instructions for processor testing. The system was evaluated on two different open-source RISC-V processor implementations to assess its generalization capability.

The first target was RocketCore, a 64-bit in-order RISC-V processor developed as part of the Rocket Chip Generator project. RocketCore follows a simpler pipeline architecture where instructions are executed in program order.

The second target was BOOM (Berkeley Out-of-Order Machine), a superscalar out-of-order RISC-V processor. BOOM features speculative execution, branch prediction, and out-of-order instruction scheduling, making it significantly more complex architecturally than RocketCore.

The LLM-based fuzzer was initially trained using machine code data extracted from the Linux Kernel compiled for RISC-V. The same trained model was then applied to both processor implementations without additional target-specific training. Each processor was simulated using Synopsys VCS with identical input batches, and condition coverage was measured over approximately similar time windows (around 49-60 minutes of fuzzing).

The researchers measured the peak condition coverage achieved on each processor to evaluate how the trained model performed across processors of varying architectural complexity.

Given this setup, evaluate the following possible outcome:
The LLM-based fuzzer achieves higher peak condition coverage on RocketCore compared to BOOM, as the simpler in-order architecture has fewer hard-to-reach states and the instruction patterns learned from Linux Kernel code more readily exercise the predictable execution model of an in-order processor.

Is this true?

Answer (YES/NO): NO